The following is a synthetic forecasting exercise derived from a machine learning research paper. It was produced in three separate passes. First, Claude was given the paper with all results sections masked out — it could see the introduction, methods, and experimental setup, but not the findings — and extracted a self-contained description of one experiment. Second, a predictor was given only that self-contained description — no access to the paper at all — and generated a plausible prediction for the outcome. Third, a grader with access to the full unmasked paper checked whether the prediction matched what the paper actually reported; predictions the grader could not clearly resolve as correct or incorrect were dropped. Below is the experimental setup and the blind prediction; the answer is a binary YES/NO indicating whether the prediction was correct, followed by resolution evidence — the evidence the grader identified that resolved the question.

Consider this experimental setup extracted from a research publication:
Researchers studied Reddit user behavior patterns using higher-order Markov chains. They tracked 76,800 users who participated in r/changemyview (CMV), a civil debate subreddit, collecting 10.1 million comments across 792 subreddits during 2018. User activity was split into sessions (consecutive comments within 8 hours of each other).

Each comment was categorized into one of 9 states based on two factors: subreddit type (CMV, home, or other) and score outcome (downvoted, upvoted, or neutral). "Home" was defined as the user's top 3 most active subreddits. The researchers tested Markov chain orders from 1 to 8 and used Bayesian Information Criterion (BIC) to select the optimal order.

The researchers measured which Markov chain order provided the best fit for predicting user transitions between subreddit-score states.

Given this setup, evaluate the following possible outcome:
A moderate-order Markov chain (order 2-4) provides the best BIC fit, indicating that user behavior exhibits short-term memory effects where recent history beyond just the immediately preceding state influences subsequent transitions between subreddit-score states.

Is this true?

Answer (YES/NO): YES